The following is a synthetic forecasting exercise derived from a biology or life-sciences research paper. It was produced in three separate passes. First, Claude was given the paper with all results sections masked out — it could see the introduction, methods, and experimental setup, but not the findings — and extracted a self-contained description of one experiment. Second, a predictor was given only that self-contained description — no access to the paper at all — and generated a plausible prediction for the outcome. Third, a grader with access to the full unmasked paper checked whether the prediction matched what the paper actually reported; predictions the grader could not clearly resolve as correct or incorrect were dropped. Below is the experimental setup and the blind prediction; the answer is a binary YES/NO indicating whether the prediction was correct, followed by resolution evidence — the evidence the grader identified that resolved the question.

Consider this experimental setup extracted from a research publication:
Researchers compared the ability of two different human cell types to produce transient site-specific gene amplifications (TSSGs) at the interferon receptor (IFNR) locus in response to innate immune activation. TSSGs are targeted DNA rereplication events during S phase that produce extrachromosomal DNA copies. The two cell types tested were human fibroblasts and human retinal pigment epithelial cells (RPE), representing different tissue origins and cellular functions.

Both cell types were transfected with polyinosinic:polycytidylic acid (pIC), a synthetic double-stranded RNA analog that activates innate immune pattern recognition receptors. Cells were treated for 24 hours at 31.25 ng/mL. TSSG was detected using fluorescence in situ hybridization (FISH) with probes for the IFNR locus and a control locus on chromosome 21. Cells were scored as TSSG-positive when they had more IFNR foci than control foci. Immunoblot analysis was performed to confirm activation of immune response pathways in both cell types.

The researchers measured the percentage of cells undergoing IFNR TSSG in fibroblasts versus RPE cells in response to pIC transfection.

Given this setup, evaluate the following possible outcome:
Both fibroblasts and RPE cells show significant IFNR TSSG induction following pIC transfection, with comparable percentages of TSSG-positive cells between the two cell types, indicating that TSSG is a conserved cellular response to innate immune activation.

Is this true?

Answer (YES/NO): YES